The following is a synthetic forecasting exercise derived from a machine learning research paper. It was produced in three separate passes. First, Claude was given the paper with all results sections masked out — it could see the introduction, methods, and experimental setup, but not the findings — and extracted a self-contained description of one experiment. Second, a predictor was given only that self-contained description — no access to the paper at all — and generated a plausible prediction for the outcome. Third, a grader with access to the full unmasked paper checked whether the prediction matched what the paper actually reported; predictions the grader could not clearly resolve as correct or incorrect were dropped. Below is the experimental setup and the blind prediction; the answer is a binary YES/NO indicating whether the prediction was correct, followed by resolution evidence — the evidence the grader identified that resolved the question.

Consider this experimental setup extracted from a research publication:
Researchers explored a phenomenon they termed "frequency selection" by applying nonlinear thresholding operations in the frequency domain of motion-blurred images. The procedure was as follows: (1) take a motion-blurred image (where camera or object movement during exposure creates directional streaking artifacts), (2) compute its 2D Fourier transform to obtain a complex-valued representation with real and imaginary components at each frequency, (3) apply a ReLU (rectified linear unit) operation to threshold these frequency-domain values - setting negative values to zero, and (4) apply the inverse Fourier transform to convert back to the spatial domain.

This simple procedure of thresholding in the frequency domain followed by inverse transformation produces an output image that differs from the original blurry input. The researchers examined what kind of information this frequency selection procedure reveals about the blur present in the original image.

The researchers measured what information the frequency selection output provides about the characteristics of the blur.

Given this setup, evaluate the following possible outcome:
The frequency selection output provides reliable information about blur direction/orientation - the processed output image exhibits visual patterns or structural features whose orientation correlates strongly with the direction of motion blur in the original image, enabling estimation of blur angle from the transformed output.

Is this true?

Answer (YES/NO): YES